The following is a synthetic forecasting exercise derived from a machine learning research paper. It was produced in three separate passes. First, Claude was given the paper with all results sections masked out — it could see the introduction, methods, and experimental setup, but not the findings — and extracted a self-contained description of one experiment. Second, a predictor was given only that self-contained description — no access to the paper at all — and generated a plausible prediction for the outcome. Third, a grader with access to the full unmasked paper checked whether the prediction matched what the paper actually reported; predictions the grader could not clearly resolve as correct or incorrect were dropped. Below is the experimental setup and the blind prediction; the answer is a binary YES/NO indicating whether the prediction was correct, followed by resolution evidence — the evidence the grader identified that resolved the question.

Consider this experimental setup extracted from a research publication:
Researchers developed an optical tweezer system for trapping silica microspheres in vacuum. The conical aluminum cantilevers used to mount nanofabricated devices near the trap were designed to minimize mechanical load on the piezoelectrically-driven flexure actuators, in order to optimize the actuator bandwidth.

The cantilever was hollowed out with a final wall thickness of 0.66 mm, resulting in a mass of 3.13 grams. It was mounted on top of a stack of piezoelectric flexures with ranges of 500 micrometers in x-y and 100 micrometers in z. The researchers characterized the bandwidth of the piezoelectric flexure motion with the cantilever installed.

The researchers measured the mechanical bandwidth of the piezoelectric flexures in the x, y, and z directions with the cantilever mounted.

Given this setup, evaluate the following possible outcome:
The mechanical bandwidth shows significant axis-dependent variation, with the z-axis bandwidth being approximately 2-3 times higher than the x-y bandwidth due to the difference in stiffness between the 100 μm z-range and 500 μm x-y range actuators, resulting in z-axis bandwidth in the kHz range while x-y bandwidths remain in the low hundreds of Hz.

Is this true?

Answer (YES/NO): NO